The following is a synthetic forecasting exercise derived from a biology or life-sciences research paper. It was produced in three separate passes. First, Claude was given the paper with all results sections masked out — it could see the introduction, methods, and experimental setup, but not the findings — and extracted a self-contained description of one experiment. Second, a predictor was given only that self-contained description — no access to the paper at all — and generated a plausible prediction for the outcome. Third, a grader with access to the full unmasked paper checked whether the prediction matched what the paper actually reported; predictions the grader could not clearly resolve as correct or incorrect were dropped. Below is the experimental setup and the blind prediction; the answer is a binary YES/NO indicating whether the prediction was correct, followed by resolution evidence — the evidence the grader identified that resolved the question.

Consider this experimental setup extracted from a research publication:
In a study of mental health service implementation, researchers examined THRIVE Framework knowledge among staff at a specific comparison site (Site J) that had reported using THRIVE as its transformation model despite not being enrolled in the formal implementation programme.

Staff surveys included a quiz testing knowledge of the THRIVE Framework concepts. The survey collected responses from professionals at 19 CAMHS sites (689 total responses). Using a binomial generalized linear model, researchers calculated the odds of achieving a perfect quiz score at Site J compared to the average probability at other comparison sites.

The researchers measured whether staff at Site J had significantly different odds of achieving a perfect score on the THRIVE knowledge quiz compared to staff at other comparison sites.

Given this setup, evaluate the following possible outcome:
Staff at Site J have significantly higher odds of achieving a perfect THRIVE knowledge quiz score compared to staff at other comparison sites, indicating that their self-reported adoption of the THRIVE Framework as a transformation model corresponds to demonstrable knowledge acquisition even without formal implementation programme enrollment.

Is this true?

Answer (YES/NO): YES